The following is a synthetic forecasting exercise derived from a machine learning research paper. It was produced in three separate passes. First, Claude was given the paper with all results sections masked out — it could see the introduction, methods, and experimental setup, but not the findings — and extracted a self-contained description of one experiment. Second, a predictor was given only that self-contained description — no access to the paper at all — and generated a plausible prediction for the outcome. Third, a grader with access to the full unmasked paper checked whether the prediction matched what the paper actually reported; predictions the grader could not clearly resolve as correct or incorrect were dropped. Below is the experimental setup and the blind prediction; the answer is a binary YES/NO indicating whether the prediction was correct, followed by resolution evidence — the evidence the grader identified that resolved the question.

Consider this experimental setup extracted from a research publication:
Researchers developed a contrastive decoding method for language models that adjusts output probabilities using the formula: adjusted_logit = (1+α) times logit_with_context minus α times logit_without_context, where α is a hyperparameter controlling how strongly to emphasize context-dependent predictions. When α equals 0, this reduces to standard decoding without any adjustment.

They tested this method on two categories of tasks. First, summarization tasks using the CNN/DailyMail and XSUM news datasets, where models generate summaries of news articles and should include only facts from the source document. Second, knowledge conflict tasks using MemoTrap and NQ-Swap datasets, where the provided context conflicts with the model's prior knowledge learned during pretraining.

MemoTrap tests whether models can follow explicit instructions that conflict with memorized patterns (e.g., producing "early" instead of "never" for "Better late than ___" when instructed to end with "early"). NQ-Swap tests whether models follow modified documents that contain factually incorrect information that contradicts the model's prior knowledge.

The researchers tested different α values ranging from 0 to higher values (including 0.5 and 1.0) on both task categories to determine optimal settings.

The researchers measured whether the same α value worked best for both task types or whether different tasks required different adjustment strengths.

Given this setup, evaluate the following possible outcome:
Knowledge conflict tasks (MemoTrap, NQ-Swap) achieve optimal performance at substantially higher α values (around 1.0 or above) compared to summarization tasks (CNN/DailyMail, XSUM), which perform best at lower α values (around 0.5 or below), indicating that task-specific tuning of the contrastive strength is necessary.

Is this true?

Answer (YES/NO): NO